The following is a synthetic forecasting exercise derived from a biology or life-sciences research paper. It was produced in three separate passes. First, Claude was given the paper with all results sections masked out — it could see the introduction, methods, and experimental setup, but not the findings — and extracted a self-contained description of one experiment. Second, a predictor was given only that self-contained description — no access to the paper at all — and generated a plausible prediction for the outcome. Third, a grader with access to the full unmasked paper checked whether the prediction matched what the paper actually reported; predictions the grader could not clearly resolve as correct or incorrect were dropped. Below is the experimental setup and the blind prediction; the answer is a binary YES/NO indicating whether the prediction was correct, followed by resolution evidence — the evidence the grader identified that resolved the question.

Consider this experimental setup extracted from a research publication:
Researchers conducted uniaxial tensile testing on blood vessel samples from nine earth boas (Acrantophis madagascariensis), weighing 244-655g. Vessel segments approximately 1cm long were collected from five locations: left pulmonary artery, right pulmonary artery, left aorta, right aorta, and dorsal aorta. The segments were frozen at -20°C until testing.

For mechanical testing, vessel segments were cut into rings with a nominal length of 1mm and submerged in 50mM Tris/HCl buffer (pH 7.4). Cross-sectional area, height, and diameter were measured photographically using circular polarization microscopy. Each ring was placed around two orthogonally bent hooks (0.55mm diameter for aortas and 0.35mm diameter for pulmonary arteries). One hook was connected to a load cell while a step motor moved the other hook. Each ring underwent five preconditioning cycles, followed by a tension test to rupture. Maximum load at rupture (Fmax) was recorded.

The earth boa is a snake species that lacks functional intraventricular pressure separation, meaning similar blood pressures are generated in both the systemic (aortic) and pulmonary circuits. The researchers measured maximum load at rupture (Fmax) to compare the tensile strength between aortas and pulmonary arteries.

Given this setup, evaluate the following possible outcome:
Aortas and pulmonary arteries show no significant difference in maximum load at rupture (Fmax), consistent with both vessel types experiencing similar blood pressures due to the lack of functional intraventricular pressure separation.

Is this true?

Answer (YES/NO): NO